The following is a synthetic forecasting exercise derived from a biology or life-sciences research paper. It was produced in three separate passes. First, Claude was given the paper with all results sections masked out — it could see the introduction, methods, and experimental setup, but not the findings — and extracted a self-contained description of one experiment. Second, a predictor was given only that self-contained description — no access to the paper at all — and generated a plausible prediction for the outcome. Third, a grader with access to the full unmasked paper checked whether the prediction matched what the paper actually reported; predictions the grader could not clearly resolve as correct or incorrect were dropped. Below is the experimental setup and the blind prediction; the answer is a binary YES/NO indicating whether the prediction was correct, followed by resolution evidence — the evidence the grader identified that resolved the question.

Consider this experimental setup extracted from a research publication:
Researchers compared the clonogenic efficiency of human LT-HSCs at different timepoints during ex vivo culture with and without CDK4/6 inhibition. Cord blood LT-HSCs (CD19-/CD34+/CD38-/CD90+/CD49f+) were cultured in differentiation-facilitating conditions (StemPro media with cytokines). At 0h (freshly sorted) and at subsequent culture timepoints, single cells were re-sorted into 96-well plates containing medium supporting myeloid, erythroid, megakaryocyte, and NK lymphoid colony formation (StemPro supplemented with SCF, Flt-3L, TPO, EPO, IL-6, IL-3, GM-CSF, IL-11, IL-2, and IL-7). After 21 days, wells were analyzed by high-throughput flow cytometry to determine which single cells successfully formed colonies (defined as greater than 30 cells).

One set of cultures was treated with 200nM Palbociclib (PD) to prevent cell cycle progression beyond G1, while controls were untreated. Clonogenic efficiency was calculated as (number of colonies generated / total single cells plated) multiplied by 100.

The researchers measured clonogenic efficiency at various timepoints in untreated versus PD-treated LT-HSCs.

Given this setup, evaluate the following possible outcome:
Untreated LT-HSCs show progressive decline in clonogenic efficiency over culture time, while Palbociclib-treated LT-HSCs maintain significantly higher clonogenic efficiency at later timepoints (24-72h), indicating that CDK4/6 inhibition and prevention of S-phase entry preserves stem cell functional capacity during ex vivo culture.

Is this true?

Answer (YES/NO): NO